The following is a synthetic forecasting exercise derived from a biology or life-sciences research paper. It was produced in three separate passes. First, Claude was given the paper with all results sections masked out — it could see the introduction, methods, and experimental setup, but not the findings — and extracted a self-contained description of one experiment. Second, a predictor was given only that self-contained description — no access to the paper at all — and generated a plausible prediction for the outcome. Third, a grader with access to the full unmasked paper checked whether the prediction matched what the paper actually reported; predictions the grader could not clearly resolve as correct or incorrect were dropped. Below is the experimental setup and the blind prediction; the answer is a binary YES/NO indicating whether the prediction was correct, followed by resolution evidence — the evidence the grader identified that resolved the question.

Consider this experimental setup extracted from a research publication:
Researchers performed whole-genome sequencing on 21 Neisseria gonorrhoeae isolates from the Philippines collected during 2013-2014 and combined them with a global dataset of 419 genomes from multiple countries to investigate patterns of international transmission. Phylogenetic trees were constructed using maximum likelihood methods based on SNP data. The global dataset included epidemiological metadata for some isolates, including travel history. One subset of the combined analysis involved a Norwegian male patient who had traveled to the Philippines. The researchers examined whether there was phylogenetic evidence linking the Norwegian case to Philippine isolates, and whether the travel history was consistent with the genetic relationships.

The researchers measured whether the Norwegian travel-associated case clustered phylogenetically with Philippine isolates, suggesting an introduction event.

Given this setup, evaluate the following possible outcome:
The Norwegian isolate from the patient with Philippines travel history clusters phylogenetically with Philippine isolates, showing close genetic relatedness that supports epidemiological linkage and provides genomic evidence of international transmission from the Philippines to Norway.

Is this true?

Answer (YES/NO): YES